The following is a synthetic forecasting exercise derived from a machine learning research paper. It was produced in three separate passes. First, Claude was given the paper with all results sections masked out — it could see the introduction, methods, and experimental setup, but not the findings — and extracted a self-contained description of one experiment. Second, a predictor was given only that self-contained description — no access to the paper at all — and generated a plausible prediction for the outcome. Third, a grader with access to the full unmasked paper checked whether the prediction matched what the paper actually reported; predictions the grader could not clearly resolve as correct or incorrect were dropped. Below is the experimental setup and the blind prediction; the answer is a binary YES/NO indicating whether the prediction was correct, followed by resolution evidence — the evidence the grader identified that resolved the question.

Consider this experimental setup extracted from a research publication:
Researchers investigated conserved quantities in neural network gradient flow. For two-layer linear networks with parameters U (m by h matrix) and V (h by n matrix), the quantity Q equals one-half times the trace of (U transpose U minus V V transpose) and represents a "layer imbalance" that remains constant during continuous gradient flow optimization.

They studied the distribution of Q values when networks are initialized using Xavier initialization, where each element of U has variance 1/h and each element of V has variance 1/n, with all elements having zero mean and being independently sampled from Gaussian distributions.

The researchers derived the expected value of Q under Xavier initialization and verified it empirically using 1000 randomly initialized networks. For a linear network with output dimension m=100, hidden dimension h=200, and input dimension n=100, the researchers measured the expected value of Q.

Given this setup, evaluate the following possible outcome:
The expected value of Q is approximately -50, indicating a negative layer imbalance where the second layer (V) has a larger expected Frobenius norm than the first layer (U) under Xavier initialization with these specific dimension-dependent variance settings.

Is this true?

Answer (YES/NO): NO